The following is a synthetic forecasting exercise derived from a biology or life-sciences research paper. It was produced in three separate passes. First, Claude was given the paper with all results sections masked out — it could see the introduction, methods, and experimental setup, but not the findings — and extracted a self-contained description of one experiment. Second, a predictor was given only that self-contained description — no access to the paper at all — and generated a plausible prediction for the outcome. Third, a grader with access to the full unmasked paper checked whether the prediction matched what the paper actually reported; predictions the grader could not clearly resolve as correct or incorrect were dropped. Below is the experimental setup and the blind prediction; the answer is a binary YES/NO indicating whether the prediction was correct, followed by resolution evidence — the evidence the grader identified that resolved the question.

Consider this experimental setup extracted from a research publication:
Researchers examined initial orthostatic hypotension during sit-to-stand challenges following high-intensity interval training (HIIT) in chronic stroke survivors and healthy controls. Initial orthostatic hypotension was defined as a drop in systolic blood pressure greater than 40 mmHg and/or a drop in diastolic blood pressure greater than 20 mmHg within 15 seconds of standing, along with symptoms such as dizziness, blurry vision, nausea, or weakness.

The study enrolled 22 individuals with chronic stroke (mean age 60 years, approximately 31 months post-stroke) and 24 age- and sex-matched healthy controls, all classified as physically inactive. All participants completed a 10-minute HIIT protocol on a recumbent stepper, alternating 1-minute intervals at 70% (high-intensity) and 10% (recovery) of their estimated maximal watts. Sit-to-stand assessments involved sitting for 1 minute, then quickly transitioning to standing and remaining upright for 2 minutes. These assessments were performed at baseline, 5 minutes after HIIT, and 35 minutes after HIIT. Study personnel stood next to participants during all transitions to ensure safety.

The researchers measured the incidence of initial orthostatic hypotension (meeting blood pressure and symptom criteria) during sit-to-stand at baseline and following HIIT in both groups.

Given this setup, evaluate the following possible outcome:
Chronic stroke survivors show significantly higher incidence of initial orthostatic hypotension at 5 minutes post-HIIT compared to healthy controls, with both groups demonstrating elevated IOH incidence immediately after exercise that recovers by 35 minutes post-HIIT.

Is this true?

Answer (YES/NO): NO